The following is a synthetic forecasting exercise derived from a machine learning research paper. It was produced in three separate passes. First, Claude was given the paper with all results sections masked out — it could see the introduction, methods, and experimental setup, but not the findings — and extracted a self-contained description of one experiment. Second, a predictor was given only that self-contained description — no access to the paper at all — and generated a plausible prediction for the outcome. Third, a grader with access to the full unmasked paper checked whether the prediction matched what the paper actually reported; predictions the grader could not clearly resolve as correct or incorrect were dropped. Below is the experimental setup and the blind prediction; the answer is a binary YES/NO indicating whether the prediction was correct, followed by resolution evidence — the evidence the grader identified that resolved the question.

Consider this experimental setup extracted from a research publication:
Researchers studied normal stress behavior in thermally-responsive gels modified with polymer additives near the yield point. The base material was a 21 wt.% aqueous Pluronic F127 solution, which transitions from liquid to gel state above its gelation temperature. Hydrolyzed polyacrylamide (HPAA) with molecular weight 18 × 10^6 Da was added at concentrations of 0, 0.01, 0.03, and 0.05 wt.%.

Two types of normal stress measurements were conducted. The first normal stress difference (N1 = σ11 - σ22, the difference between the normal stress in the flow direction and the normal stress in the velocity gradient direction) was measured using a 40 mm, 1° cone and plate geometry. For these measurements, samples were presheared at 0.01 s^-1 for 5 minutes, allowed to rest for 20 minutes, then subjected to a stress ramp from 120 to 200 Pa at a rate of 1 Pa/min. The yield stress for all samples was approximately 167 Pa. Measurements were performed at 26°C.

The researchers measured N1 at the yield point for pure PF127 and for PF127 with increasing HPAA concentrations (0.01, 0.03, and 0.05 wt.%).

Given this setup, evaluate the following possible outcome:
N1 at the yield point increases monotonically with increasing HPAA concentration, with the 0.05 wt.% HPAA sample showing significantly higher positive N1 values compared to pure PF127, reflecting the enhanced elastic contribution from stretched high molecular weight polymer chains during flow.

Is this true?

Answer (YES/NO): YES